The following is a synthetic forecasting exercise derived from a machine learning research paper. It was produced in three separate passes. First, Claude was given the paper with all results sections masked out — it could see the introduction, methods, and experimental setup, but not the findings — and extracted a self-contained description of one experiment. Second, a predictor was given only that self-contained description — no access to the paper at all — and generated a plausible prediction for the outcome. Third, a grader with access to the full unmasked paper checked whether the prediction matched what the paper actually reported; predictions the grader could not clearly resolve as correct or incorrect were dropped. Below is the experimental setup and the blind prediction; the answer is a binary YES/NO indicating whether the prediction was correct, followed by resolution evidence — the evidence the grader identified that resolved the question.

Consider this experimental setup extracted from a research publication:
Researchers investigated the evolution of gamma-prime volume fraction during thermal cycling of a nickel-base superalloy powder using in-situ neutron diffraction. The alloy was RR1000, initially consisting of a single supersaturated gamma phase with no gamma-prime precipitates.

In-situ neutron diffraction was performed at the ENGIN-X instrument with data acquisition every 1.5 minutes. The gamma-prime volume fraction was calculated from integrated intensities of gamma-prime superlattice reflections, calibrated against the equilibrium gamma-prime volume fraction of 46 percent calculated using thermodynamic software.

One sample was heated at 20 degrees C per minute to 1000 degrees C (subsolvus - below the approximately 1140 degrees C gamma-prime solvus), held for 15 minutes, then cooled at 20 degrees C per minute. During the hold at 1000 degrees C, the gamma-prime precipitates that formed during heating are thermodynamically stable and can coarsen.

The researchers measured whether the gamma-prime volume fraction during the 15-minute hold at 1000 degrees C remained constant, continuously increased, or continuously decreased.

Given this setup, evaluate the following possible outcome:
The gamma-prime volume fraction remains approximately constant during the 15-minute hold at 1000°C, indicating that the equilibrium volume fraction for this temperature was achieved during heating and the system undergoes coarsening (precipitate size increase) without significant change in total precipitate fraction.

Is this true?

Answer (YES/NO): YES